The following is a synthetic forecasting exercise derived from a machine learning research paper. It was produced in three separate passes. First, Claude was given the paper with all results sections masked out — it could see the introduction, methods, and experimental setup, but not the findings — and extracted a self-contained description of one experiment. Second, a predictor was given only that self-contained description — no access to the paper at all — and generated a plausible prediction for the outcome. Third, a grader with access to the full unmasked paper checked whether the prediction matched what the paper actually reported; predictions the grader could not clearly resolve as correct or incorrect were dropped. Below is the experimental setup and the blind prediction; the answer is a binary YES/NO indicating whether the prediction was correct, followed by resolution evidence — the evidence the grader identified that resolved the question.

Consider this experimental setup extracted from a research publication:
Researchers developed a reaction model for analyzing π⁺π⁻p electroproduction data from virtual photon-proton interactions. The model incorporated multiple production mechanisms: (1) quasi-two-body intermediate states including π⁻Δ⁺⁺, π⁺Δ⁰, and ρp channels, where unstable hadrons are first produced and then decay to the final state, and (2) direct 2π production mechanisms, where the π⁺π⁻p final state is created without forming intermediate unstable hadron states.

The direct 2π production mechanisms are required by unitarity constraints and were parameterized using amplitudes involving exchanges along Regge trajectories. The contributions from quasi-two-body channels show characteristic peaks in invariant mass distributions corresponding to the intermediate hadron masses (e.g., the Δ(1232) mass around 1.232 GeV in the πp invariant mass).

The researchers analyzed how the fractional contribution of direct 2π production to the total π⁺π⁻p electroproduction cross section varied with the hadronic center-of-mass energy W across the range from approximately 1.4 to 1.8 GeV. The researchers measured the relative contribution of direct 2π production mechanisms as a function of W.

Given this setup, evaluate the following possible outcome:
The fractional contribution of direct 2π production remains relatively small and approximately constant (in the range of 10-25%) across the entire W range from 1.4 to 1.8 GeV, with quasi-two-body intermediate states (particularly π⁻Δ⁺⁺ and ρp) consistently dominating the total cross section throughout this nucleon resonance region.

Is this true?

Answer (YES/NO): NO